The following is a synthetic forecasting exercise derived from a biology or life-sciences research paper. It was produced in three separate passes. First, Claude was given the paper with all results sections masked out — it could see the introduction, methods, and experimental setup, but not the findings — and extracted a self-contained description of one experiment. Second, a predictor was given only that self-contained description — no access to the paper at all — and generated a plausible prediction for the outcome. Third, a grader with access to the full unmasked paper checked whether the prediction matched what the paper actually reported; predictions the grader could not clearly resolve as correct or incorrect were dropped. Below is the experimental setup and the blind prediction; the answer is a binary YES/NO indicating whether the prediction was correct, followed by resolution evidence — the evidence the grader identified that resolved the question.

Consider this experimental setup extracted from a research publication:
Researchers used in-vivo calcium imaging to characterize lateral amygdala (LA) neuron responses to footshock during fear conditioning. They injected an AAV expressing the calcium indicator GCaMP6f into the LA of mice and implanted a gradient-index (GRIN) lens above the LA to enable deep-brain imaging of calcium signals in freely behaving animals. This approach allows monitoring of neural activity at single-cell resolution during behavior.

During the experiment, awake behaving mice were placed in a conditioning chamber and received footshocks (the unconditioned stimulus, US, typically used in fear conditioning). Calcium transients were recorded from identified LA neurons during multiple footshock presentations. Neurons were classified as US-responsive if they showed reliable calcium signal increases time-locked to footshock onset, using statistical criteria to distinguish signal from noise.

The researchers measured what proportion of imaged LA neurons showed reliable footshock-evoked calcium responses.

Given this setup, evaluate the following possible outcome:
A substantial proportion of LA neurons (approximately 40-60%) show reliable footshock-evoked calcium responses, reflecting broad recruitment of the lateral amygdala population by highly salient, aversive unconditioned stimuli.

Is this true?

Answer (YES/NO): NO